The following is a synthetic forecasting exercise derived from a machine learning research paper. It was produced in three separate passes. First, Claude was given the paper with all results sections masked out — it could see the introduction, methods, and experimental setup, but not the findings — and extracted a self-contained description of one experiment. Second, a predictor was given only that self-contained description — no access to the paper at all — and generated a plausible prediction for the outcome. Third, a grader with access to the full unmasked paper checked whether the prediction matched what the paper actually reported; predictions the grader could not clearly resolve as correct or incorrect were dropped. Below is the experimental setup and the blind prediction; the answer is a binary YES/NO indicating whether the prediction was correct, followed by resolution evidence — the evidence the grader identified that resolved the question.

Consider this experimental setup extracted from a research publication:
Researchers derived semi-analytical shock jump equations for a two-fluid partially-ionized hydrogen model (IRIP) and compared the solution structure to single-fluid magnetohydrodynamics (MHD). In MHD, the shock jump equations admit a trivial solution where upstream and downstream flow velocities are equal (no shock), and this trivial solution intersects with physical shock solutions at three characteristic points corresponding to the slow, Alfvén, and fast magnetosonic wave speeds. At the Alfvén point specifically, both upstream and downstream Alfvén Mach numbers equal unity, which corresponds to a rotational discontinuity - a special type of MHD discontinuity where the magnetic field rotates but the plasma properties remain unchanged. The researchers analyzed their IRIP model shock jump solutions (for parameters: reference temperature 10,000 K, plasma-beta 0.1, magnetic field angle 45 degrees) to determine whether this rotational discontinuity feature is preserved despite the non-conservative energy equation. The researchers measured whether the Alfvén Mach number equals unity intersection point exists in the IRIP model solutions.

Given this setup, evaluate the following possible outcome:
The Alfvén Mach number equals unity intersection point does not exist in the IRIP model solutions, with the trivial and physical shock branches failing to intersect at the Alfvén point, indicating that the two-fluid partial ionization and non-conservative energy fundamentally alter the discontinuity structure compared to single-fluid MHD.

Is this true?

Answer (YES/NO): NO